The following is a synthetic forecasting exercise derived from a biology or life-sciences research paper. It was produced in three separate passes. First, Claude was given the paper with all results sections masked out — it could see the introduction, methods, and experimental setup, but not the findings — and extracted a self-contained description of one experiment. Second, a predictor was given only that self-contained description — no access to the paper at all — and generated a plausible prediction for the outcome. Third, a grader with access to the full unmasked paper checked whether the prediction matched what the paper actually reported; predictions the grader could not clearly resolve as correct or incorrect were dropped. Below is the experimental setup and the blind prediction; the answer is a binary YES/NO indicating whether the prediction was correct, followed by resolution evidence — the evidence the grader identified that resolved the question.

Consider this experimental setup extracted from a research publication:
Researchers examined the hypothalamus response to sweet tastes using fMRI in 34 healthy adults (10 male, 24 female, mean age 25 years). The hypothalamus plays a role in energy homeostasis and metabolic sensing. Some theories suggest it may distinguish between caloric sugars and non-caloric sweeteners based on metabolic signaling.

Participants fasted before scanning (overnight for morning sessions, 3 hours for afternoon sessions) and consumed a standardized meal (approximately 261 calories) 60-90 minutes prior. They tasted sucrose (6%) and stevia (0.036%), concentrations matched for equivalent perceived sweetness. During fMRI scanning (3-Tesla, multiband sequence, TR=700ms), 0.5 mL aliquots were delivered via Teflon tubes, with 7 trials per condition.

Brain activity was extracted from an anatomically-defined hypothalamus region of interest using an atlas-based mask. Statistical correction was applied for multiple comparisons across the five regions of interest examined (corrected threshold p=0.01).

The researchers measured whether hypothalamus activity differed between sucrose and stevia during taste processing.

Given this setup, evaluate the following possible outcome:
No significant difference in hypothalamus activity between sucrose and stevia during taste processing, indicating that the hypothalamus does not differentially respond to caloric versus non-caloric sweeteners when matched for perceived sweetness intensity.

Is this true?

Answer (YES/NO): YES